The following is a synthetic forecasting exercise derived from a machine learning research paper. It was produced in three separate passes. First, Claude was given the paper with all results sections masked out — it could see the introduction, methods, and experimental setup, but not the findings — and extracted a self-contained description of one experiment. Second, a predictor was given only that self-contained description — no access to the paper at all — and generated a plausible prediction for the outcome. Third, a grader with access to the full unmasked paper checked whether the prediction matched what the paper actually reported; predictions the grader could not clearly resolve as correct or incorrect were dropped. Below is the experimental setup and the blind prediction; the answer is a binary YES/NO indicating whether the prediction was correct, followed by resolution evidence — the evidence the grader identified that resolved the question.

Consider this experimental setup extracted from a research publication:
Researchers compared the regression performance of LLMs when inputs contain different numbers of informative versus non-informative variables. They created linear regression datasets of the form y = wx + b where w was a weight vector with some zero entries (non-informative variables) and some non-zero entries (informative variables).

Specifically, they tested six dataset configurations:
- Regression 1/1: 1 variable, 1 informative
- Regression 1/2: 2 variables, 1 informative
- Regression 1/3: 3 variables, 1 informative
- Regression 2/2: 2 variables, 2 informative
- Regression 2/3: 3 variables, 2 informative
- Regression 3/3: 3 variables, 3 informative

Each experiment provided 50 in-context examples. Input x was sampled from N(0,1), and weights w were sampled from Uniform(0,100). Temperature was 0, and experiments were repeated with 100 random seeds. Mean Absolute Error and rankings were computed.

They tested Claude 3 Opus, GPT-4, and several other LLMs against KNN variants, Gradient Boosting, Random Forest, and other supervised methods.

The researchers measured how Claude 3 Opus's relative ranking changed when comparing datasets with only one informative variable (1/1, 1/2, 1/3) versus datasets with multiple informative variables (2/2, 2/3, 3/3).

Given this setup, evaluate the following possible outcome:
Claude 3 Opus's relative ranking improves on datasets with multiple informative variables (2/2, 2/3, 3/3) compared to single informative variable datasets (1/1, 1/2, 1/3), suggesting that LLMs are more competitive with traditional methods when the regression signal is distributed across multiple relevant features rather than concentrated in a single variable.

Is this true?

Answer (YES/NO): NO